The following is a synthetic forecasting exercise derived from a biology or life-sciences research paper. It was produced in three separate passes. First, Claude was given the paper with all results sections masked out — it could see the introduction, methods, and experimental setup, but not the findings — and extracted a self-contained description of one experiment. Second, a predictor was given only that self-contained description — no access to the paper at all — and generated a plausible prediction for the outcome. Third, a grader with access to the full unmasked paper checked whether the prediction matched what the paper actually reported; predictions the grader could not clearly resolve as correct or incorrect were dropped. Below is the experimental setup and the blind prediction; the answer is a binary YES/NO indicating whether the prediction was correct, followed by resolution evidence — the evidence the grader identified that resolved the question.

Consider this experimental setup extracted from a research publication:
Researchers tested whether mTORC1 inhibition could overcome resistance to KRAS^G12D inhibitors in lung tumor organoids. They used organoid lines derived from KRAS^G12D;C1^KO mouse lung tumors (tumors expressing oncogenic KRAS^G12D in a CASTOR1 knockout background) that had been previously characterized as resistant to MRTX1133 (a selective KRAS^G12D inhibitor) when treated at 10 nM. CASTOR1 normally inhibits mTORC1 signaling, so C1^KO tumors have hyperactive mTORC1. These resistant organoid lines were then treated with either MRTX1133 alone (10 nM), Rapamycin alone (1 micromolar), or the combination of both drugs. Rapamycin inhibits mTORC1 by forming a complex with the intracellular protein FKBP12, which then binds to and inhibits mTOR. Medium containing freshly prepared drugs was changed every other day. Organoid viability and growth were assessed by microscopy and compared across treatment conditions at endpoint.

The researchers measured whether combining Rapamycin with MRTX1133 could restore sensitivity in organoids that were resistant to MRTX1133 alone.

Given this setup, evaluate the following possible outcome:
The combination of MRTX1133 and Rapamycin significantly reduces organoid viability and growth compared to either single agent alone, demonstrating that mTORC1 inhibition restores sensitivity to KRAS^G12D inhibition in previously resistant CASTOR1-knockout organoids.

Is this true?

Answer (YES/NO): YES